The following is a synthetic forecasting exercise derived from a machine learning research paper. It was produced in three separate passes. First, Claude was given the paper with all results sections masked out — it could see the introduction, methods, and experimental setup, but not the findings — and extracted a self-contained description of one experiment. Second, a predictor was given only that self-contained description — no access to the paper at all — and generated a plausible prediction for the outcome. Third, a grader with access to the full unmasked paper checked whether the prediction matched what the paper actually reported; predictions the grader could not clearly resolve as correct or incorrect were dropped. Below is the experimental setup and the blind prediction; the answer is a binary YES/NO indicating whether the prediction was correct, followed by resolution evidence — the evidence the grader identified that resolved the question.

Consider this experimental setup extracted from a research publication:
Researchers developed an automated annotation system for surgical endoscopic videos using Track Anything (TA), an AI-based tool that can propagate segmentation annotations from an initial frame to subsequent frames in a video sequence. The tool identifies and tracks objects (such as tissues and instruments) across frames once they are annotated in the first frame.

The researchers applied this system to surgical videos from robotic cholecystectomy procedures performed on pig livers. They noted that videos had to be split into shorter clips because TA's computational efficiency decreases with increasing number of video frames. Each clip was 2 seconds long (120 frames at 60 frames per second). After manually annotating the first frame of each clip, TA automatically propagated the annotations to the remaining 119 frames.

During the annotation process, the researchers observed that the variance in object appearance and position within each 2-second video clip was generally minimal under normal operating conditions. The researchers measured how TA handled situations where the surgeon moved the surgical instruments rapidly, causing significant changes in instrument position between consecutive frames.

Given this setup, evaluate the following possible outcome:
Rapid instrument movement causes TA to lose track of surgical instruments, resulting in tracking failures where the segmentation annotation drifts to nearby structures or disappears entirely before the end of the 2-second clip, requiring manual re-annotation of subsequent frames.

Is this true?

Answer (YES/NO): NO